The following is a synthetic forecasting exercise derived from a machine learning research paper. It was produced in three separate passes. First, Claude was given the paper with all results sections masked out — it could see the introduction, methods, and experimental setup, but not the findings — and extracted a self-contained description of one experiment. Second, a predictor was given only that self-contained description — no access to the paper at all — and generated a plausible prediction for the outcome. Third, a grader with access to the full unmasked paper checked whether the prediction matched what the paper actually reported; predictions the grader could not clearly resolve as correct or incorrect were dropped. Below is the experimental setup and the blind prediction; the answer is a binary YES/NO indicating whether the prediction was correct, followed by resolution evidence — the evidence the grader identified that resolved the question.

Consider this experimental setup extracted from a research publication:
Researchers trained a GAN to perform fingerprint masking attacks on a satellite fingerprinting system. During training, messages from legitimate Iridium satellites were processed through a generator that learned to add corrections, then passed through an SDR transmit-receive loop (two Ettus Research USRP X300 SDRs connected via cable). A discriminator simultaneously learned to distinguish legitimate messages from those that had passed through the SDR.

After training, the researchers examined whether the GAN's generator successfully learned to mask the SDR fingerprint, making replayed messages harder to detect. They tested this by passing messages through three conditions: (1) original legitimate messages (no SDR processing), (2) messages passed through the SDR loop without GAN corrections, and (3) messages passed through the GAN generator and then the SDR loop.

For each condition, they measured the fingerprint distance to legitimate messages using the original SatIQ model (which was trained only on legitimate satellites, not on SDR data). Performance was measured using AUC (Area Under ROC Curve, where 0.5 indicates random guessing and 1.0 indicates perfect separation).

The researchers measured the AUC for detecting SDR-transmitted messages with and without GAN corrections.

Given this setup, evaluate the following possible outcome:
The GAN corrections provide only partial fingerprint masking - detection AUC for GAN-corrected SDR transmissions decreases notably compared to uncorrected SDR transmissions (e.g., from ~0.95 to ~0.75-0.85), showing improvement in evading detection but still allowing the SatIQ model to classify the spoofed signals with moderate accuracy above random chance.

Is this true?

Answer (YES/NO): NO